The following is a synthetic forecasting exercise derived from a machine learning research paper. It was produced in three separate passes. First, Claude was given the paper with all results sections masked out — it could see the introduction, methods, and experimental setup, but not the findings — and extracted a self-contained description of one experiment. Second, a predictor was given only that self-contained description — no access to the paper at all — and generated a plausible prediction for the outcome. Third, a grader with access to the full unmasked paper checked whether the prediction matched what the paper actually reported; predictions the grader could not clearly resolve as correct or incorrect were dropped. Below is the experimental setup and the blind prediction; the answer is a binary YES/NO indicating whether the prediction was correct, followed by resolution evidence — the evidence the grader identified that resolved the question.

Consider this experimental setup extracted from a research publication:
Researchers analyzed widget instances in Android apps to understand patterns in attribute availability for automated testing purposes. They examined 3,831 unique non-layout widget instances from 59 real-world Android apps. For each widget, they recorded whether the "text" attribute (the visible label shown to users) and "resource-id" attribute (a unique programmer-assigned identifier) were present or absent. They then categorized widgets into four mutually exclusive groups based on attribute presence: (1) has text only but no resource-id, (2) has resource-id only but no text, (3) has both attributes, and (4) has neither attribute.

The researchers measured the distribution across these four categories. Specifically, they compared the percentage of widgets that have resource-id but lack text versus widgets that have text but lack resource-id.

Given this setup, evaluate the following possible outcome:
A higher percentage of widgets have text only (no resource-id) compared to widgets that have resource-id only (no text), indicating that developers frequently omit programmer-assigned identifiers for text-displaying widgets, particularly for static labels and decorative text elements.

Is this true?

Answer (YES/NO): YES